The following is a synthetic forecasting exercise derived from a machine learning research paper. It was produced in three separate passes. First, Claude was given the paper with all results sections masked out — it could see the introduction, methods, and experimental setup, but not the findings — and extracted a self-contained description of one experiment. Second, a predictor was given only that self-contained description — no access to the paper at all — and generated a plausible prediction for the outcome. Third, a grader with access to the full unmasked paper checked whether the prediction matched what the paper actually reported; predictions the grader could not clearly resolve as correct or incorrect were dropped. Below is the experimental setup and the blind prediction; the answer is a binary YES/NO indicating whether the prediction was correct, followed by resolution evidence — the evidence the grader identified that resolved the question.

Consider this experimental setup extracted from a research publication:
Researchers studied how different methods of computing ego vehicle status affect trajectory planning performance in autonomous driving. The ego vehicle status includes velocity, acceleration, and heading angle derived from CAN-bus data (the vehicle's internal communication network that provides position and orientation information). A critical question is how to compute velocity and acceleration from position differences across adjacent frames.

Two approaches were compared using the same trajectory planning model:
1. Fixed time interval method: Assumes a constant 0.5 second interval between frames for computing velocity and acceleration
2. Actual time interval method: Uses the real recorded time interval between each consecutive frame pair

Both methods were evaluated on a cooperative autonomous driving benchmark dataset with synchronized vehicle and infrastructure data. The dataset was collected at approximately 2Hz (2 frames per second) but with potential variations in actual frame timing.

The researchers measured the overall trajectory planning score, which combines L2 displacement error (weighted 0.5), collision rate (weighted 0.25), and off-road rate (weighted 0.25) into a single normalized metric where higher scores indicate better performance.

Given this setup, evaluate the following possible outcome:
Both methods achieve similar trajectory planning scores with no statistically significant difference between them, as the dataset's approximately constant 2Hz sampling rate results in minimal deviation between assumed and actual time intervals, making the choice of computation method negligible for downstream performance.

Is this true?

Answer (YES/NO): NO